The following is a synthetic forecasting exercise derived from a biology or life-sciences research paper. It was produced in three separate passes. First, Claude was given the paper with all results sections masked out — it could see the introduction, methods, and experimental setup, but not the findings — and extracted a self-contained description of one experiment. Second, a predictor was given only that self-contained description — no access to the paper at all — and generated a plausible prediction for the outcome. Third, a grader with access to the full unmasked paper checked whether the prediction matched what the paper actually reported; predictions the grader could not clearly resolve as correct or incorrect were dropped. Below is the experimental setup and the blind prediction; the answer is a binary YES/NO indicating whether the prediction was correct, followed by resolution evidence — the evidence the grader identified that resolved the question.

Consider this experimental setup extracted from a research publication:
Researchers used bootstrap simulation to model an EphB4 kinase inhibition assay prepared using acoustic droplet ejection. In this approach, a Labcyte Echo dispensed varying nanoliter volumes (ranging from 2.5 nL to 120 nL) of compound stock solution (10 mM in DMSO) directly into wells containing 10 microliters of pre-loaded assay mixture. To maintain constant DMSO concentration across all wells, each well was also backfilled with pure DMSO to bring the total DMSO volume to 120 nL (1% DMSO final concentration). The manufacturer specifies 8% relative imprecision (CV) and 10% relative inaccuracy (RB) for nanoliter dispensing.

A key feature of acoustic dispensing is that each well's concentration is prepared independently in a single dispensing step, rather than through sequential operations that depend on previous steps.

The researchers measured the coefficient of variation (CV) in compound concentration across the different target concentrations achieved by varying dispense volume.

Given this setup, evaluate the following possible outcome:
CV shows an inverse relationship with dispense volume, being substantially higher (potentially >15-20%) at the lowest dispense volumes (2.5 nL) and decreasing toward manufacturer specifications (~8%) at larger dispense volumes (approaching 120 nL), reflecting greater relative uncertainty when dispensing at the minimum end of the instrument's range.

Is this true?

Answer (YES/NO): NO